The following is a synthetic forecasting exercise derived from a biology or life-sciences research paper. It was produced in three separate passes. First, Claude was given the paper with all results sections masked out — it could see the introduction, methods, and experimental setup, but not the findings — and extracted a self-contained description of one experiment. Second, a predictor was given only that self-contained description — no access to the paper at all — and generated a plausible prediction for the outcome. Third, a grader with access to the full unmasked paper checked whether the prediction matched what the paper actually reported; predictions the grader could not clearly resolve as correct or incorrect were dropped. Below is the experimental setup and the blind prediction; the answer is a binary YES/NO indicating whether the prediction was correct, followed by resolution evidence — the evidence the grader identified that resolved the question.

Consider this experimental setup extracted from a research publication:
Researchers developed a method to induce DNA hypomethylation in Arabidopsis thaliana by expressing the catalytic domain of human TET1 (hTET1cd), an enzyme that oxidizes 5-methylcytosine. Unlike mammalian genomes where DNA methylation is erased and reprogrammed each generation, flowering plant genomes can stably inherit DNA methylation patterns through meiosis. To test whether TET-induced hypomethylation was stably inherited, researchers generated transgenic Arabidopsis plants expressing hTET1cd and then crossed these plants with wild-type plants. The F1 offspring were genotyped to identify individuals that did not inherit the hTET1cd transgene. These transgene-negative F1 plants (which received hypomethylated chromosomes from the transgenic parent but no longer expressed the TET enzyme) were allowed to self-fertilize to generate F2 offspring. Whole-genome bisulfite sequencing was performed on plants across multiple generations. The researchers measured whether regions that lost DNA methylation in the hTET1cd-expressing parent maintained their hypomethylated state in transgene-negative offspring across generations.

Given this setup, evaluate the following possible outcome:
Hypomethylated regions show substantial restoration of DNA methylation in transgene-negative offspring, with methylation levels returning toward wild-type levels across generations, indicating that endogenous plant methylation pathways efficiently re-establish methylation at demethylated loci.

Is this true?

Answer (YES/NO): NO